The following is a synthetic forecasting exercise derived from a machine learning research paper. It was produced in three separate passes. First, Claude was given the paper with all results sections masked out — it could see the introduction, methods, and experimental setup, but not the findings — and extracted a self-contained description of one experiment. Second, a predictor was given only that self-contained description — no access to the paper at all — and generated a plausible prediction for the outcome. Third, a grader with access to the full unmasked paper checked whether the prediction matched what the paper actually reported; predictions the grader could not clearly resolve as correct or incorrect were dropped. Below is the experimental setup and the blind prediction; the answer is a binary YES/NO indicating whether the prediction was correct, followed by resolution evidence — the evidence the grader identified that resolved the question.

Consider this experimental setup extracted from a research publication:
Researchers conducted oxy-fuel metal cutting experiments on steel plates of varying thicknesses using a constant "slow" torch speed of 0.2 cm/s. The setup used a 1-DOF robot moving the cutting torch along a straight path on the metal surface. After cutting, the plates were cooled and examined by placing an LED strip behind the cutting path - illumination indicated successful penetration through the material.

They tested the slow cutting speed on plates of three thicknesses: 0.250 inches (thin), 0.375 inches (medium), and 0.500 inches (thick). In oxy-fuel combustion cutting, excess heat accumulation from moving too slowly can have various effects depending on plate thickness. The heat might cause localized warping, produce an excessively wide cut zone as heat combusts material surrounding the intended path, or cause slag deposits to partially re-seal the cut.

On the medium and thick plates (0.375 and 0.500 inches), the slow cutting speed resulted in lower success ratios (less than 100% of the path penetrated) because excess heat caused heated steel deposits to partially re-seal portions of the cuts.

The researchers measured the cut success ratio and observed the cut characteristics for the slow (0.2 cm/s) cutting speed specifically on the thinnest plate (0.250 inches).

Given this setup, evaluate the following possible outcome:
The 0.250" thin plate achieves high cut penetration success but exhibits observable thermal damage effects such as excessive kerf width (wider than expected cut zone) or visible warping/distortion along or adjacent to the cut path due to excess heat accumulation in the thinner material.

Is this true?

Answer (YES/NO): YES